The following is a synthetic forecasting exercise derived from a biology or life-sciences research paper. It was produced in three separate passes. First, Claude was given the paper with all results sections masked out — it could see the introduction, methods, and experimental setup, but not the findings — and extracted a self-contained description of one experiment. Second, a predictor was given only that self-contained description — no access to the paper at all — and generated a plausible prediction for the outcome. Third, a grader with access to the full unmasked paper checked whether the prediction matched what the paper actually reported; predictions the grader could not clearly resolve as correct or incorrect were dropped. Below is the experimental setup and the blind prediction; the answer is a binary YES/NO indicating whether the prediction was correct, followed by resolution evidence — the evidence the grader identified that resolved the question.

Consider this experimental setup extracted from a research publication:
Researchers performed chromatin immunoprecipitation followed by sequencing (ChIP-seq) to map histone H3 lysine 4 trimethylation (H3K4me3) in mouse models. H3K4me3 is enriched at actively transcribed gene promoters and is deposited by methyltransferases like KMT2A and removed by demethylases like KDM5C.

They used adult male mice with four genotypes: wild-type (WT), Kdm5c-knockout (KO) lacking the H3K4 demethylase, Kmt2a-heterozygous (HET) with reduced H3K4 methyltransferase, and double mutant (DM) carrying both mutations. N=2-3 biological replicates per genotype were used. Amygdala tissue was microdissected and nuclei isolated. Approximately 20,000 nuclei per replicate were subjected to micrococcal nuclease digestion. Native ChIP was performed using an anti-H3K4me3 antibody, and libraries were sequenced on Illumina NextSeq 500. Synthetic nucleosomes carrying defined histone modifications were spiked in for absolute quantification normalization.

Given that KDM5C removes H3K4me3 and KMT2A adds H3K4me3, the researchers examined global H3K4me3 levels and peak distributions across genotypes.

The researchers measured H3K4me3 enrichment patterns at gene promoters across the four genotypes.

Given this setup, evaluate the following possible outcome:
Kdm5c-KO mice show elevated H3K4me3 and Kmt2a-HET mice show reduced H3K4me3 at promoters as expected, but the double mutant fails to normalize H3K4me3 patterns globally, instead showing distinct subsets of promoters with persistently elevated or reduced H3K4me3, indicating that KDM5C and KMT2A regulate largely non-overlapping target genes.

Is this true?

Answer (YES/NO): NO